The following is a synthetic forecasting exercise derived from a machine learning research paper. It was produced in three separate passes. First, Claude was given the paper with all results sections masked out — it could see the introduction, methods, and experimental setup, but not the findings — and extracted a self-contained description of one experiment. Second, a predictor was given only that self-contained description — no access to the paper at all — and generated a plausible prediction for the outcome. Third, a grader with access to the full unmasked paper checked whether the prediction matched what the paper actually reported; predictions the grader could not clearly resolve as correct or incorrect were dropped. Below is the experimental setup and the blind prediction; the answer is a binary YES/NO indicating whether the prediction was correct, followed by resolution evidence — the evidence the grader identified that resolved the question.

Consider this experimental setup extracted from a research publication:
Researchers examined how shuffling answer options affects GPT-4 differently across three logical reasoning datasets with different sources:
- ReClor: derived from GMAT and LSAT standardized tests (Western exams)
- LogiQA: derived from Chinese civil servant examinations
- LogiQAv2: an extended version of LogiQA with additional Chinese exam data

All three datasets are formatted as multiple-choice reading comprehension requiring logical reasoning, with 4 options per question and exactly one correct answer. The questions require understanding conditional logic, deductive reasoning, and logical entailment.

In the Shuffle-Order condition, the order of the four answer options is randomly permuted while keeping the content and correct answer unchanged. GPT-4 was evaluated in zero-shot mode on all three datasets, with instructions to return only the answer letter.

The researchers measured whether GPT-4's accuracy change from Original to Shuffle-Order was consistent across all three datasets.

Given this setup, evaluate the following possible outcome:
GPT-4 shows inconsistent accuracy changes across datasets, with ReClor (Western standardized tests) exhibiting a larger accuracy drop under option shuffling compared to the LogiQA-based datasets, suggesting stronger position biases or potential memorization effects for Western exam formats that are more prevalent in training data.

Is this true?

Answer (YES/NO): NO